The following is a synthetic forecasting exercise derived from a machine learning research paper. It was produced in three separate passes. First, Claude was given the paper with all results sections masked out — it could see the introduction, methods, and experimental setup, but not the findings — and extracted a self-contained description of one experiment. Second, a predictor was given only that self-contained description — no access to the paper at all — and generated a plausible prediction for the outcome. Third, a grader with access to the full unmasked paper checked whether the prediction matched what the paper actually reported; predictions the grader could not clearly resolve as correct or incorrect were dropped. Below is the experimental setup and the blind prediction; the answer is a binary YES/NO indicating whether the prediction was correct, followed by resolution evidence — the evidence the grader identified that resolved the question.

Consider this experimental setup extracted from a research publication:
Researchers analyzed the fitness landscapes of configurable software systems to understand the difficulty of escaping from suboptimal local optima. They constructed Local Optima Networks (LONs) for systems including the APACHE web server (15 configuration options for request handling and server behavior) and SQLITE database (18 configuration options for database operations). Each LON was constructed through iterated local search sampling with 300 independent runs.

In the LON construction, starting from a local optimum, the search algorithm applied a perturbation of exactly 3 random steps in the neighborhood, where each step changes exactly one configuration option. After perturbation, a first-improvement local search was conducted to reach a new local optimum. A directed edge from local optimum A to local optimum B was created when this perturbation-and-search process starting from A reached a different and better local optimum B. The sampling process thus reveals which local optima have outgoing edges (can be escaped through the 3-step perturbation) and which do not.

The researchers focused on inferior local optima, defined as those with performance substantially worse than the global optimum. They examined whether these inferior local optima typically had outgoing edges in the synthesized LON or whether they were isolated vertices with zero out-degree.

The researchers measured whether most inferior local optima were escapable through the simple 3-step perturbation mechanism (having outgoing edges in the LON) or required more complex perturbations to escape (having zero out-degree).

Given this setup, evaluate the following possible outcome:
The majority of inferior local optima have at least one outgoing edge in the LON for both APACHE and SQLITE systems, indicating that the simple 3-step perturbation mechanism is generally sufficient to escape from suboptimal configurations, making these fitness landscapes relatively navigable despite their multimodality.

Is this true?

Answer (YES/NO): YES